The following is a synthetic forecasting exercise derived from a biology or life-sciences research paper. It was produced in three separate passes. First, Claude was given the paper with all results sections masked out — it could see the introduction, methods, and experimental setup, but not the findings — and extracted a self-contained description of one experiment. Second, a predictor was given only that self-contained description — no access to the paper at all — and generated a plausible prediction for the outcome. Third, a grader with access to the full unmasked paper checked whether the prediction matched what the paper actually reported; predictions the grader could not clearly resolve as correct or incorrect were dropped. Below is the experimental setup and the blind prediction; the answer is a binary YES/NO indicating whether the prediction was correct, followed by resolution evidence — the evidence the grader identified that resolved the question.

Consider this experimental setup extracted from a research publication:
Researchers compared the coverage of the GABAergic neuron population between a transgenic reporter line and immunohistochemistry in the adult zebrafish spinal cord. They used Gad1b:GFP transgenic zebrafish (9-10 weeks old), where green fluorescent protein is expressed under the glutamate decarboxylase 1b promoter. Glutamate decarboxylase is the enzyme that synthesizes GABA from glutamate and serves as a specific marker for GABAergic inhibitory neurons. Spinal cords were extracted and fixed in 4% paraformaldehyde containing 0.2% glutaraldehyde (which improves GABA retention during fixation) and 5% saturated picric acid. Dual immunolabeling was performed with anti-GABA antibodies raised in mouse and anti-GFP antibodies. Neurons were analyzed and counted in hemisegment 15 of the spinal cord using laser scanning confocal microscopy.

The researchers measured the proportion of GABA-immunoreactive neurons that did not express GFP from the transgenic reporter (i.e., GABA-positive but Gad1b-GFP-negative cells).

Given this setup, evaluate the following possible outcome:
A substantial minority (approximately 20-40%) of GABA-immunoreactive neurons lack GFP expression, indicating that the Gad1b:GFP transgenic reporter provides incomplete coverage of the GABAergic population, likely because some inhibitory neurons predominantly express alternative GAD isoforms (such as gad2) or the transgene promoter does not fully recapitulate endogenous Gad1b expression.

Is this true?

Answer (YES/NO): NO